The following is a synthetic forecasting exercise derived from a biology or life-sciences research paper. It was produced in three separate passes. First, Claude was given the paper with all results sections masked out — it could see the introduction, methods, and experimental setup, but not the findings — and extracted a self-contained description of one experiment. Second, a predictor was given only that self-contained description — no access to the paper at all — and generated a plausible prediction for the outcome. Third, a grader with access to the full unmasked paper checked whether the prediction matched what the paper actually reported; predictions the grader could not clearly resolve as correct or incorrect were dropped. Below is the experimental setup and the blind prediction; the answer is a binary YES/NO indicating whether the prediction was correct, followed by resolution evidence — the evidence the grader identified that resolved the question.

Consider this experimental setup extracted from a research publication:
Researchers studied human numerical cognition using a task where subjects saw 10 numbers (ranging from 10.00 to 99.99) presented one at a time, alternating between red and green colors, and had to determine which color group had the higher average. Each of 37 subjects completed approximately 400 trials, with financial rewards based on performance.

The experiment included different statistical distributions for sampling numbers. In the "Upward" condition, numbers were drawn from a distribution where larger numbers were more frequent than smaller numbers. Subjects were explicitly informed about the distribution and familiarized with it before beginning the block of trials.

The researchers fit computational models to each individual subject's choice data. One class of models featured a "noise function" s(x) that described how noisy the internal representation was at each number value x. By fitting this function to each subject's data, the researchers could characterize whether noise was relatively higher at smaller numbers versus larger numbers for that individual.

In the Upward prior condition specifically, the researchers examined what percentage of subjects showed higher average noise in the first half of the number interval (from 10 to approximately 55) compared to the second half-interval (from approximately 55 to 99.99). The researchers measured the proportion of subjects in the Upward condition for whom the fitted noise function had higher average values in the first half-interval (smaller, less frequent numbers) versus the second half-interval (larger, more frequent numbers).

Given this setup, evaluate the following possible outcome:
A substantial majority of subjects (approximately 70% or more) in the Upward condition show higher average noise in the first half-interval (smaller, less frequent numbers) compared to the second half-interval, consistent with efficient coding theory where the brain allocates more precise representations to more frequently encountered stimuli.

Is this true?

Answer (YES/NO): YES